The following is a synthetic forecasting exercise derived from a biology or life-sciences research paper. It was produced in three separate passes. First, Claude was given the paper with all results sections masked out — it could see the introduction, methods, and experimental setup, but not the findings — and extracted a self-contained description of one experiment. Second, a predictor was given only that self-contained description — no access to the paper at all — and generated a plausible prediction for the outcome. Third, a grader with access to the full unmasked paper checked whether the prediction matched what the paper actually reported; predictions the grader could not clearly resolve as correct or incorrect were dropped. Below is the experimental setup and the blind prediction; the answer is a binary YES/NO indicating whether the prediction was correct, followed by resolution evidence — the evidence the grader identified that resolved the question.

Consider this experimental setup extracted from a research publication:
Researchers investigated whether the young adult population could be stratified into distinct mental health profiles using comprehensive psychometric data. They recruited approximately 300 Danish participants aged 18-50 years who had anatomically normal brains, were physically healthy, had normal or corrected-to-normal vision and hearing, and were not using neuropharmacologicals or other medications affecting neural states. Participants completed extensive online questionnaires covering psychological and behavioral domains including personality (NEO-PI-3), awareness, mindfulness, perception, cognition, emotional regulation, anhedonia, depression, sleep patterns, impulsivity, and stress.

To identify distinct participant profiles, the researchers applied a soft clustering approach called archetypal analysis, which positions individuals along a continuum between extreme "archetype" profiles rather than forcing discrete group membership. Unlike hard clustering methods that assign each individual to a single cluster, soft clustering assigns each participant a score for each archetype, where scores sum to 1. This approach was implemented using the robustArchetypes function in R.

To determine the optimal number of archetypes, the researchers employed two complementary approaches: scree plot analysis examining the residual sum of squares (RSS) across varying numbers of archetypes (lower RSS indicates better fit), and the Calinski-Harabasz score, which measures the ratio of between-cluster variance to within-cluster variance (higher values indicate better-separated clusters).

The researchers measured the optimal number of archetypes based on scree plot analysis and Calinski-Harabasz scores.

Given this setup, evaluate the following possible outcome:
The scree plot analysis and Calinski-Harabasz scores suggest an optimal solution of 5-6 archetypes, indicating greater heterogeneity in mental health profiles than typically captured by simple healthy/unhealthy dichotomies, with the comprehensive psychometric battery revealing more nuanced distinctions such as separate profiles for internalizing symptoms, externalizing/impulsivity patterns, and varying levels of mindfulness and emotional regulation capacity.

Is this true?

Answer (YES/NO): YES